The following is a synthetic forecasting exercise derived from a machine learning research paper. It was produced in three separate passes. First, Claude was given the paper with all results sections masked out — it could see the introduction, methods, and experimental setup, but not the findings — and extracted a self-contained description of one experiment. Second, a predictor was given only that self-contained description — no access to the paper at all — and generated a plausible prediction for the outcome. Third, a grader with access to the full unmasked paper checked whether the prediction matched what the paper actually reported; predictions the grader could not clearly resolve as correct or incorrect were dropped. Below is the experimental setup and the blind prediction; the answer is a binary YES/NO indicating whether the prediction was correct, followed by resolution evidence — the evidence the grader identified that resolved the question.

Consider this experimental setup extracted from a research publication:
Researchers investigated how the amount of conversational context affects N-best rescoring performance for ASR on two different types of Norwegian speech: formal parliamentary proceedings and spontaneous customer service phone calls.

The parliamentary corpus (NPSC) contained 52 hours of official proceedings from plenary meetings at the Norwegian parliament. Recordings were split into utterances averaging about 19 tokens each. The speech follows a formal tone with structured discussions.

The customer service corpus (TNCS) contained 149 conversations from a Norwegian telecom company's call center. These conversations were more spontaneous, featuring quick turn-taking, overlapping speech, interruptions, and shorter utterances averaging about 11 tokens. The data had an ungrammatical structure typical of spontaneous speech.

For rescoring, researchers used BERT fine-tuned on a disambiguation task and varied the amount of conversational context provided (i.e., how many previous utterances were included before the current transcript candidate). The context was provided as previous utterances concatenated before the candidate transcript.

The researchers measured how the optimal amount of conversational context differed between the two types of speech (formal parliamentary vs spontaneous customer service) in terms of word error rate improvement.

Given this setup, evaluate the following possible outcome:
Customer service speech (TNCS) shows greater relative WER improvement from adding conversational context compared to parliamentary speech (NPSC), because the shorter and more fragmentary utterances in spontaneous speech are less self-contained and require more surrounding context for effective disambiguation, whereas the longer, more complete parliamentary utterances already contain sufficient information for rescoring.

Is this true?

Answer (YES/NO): NO